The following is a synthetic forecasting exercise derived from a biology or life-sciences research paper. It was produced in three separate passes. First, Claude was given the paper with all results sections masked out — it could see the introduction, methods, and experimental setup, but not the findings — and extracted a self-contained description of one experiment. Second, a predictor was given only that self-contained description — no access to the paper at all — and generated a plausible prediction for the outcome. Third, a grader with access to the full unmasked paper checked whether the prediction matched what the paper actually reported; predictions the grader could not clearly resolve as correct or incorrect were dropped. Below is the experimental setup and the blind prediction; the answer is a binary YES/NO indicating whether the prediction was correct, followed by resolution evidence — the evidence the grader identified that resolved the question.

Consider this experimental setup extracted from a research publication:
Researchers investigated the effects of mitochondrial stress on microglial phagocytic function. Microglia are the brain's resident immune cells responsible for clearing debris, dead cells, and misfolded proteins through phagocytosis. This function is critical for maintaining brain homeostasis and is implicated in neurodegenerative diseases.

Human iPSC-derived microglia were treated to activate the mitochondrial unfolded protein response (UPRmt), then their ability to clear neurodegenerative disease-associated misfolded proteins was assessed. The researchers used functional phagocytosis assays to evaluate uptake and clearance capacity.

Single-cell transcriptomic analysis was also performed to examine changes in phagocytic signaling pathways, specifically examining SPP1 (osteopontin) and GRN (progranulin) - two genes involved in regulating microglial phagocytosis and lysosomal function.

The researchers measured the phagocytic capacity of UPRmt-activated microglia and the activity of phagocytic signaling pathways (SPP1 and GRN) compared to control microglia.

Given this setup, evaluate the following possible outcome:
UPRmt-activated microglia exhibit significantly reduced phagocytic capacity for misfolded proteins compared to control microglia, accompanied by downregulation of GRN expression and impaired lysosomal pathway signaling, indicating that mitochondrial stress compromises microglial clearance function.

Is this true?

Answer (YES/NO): YES